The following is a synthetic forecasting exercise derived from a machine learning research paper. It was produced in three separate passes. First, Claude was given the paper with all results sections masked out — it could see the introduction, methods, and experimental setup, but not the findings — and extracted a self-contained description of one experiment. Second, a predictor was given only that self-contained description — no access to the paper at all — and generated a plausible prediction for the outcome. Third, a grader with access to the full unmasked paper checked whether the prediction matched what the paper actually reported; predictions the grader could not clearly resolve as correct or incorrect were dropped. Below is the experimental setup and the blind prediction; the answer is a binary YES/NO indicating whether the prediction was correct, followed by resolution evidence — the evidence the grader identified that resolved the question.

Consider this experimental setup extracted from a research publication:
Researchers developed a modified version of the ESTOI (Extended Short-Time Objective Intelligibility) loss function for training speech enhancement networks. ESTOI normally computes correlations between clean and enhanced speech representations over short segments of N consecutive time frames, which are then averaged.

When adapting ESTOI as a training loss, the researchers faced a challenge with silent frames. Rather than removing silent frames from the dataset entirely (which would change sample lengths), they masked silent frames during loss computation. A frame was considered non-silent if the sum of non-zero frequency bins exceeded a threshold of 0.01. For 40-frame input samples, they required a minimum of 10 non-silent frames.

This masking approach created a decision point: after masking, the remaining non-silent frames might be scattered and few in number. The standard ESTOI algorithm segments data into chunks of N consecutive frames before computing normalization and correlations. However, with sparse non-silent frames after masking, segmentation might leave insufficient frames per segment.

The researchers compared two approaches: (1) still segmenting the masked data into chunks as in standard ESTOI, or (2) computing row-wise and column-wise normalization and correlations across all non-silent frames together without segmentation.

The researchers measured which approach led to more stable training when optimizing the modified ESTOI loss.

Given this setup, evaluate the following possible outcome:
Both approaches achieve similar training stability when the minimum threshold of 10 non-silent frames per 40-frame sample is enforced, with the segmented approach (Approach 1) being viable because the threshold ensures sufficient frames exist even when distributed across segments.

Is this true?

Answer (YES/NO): NO